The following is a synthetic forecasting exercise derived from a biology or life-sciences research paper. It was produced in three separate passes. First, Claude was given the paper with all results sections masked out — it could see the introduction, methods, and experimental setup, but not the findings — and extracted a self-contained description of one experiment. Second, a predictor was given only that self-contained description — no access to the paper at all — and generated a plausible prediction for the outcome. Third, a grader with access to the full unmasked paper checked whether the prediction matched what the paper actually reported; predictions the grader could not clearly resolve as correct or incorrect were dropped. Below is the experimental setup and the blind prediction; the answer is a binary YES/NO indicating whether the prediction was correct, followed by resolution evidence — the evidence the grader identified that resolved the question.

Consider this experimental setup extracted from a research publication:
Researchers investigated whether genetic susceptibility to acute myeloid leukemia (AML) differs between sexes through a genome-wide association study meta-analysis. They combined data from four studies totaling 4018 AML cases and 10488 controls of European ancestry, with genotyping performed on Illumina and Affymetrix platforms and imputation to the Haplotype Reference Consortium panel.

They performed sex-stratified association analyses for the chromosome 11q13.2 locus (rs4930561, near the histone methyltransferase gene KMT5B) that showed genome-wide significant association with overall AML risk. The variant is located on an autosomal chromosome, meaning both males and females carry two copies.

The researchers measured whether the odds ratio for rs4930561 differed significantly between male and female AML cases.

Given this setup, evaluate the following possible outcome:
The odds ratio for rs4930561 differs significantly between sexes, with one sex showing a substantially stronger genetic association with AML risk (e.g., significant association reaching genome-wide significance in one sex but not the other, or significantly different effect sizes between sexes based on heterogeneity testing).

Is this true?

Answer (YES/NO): NO